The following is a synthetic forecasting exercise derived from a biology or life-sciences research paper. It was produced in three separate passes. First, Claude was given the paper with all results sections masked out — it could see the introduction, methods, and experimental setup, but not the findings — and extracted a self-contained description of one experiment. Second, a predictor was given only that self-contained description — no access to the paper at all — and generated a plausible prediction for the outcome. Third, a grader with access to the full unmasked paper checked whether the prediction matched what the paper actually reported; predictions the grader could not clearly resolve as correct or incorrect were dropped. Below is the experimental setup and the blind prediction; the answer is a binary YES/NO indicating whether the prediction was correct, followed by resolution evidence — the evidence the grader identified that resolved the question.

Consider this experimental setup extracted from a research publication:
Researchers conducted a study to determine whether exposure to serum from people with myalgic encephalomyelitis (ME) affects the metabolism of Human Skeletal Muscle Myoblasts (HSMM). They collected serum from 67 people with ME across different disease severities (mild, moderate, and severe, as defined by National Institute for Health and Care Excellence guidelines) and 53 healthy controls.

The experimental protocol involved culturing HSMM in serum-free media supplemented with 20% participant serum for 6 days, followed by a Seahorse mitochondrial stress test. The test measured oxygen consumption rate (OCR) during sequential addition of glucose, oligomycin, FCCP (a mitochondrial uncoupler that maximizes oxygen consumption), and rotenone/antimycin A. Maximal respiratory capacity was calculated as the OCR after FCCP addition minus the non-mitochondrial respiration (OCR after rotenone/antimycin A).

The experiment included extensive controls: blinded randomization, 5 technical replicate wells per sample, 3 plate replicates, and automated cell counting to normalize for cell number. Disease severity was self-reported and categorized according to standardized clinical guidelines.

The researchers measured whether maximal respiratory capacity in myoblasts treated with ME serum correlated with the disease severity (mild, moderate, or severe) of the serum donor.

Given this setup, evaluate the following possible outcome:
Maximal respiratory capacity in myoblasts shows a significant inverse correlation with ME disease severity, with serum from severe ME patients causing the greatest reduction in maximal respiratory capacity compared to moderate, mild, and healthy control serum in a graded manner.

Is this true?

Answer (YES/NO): NO